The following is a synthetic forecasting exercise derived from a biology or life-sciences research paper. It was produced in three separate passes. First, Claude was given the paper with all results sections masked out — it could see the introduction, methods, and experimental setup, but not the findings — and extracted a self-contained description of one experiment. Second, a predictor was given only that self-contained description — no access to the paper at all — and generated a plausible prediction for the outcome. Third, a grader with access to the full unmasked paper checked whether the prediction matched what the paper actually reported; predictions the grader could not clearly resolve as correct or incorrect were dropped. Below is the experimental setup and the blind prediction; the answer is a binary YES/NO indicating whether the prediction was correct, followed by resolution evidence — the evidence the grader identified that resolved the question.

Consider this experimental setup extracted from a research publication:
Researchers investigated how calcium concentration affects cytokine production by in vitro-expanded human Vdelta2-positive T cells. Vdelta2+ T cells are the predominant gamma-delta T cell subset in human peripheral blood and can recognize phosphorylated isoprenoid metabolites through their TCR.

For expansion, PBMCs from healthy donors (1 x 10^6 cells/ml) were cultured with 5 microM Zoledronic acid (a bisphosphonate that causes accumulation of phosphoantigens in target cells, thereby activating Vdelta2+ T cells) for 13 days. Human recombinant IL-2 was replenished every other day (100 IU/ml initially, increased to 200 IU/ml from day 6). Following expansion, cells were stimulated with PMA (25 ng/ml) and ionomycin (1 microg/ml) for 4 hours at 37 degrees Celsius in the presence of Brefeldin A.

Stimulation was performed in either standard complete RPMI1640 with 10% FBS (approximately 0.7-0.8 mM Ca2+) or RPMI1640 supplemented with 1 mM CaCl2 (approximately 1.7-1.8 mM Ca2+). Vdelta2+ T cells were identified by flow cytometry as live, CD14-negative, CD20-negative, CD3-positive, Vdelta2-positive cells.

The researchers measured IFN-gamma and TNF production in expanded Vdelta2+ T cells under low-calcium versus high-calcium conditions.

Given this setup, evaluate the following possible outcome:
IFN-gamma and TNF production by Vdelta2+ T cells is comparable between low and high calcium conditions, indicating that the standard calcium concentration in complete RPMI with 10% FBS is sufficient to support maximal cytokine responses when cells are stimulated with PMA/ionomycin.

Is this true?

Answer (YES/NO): NO